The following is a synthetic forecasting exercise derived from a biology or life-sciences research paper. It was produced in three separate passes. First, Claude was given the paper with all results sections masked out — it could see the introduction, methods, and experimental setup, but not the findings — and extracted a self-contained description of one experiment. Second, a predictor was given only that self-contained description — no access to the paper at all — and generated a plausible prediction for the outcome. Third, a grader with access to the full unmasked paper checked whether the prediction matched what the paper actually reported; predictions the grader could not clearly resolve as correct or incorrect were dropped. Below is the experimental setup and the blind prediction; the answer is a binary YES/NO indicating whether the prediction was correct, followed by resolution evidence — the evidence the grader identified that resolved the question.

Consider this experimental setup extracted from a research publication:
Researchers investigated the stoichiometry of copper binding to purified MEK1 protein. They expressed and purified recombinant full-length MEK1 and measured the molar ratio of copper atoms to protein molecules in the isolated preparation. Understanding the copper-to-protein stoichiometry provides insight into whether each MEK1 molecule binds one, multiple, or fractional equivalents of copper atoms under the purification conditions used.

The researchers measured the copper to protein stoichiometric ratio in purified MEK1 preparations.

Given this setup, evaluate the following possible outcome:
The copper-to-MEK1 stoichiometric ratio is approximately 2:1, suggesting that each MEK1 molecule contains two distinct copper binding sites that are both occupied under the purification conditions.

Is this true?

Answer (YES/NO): NO